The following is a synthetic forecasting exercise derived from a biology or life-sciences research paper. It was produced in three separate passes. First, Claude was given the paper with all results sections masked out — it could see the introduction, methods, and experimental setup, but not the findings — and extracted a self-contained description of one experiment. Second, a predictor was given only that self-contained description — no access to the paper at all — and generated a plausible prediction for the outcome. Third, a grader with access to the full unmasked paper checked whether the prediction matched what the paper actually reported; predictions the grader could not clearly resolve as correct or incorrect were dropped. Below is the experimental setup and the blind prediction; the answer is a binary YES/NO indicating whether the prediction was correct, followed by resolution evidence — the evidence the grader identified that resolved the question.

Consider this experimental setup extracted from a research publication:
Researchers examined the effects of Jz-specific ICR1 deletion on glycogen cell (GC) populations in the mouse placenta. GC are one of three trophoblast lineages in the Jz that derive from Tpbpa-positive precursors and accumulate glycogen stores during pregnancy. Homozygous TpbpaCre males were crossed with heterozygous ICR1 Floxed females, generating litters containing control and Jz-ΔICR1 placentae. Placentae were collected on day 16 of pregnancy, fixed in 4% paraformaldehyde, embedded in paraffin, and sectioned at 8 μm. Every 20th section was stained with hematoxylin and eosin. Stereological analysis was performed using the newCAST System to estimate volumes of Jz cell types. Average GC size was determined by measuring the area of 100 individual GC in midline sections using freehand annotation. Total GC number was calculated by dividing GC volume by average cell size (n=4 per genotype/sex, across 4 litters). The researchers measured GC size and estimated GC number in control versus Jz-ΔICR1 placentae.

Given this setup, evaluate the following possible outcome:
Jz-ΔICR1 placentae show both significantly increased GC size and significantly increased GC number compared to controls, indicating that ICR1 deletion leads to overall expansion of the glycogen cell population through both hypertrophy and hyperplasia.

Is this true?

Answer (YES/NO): NO